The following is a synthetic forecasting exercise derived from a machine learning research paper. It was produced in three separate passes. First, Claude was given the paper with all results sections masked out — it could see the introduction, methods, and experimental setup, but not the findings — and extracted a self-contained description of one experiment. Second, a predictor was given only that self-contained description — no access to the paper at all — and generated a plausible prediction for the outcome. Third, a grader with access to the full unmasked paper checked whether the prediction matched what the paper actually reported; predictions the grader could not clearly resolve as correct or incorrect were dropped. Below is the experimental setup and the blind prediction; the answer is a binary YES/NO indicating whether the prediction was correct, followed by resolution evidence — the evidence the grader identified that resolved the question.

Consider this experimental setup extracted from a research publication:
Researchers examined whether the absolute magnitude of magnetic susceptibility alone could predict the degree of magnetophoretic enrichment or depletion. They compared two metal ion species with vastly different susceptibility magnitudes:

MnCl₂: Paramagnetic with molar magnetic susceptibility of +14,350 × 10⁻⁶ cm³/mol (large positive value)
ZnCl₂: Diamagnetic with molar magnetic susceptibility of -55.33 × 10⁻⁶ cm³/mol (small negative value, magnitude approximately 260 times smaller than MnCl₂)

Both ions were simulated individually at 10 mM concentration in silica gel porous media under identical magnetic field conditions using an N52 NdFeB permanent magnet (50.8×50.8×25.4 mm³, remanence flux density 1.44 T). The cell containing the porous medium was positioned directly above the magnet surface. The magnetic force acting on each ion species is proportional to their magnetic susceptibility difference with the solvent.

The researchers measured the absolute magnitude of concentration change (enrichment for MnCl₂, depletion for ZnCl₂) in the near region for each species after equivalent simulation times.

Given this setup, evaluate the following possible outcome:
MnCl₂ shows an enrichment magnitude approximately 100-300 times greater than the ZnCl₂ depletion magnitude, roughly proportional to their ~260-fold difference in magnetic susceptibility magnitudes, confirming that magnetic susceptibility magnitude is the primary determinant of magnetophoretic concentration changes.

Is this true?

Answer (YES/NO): NO